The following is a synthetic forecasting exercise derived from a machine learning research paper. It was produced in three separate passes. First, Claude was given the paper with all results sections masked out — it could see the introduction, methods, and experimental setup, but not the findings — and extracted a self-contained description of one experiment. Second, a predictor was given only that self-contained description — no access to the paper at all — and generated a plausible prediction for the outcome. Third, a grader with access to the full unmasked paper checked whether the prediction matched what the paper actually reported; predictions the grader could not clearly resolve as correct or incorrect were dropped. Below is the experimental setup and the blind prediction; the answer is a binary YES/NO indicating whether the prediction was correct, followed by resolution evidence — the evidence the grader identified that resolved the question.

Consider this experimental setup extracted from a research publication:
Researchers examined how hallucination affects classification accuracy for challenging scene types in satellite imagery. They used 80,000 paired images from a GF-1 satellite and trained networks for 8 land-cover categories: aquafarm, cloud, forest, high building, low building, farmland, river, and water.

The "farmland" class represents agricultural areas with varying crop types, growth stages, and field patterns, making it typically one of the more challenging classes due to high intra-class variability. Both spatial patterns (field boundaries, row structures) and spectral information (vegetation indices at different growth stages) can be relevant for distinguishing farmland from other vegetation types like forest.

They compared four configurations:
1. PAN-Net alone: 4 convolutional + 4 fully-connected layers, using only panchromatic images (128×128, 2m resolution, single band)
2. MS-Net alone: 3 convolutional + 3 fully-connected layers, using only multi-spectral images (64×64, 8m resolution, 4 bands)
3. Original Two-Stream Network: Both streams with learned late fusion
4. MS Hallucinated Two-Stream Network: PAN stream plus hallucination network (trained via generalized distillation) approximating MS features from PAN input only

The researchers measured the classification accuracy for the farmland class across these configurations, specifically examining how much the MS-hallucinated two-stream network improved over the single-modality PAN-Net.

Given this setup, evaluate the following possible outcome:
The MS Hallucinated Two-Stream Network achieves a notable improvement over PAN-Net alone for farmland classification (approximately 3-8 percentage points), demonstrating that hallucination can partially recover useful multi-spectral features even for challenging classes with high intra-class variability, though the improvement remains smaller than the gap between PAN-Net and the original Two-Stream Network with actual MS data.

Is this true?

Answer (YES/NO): YES